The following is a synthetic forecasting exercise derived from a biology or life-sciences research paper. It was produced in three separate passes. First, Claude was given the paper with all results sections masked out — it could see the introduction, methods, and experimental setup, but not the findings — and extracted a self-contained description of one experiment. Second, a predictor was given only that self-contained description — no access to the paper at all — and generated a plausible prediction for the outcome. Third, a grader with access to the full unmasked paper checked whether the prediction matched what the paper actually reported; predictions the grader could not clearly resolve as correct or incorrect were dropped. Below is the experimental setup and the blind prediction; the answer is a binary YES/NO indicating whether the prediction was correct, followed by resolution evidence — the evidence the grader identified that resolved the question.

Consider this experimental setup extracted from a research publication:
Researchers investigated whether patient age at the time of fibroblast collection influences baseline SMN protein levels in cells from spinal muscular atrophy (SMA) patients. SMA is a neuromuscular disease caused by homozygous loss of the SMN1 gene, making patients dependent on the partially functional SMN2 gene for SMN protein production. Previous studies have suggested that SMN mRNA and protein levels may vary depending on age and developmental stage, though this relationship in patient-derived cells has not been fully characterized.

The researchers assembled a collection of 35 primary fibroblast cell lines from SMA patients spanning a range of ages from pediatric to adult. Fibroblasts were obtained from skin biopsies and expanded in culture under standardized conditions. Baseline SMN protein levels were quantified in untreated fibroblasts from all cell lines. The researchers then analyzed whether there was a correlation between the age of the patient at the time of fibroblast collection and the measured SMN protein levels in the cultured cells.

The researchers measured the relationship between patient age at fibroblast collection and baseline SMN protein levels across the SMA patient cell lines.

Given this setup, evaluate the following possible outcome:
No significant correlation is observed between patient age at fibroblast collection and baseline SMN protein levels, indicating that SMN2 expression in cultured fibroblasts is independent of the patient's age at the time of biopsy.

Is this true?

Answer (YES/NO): NO